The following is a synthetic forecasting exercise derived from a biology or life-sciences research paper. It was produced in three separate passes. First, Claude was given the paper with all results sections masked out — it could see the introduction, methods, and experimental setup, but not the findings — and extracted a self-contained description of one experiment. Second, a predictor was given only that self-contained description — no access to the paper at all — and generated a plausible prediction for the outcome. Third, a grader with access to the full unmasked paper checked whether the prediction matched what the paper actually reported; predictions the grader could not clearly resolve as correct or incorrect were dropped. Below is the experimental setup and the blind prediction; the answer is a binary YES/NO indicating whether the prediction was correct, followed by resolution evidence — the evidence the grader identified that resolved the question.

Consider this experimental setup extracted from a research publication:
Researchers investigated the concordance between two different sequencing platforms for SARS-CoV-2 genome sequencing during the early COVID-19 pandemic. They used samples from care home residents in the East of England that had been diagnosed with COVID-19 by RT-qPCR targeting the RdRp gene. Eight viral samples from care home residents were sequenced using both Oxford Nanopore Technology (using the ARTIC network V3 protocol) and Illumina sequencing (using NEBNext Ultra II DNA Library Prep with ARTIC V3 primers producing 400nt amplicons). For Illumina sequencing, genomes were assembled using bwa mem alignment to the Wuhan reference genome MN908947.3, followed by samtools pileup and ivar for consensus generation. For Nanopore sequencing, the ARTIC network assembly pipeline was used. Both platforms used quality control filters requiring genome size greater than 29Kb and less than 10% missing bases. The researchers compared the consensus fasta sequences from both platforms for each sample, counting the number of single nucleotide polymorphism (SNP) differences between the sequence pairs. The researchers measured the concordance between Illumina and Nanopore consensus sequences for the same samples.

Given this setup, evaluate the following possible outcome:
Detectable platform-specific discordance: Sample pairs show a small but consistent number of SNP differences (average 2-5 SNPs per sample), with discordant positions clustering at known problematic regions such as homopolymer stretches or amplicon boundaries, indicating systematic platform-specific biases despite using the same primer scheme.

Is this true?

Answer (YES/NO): NO